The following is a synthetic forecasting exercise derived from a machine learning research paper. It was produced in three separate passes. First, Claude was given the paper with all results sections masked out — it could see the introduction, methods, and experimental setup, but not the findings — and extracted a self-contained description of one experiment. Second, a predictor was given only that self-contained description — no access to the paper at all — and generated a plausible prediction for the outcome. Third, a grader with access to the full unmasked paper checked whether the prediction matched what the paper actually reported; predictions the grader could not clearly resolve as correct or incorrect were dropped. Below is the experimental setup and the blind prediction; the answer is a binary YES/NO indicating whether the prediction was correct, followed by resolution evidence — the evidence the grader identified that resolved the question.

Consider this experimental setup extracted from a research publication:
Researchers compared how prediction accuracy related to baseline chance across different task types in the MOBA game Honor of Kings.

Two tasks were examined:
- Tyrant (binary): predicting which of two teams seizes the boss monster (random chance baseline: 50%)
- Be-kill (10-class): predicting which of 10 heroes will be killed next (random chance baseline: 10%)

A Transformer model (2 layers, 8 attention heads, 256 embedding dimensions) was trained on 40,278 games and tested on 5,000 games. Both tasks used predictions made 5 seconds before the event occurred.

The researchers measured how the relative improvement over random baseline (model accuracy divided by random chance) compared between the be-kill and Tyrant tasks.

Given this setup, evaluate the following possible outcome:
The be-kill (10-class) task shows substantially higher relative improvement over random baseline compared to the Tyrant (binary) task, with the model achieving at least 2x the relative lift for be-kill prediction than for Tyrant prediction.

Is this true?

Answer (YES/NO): NO